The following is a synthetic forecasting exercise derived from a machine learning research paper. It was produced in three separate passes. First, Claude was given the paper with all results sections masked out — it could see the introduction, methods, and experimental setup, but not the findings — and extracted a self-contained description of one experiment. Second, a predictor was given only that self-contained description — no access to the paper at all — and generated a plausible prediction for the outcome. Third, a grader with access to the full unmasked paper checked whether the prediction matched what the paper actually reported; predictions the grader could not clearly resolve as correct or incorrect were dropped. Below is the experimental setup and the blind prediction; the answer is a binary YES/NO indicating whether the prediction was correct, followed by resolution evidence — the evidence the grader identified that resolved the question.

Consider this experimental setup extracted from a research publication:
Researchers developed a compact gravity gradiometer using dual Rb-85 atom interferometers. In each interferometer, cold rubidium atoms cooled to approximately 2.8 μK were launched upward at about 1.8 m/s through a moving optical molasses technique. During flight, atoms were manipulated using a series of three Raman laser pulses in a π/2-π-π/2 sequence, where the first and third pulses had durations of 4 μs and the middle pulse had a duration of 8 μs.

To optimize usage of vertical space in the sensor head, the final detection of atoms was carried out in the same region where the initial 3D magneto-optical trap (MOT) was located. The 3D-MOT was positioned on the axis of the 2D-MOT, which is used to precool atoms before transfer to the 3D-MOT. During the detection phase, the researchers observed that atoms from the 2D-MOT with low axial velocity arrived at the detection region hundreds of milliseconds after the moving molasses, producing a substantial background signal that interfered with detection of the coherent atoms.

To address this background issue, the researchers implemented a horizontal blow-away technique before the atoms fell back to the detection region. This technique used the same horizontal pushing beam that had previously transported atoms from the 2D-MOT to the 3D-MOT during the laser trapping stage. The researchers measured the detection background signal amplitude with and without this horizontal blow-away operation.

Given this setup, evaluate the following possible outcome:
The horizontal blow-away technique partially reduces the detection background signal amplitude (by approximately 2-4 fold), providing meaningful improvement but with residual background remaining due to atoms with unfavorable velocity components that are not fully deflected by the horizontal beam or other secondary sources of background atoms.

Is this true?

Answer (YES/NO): NO